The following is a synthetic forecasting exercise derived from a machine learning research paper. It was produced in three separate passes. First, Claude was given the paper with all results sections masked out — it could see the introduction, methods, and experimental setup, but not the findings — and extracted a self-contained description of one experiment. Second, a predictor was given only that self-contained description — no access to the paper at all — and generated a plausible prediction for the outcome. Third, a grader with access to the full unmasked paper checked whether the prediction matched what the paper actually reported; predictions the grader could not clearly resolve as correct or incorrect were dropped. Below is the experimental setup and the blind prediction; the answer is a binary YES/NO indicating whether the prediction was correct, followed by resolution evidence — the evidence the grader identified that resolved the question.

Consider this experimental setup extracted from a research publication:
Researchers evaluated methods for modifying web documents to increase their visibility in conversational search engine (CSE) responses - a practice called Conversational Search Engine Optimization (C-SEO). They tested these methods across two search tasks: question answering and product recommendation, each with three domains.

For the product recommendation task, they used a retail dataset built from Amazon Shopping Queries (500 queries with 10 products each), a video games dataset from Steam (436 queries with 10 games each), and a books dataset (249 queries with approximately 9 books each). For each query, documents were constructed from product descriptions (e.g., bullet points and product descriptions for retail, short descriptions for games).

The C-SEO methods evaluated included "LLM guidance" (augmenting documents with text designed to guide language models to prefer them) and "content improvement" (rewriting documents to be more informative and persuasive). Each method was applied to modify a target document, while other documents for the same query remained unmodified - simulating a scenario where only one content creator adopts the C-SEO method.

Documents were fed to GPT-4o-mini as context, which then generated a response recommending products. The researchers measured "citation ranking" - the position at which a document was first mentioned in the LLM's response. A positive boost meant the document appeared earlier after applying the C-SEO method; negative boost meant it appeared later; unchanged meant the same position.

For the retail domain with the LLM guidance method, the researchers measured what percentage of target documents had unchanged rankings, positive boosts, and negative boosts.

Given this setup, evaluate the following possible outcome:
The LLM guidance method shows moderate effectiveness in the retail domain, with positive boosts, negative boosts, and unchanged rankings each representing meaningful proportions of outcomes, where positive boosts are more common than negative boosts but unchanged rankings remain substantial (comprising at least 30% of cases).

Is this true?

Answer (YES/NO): YES